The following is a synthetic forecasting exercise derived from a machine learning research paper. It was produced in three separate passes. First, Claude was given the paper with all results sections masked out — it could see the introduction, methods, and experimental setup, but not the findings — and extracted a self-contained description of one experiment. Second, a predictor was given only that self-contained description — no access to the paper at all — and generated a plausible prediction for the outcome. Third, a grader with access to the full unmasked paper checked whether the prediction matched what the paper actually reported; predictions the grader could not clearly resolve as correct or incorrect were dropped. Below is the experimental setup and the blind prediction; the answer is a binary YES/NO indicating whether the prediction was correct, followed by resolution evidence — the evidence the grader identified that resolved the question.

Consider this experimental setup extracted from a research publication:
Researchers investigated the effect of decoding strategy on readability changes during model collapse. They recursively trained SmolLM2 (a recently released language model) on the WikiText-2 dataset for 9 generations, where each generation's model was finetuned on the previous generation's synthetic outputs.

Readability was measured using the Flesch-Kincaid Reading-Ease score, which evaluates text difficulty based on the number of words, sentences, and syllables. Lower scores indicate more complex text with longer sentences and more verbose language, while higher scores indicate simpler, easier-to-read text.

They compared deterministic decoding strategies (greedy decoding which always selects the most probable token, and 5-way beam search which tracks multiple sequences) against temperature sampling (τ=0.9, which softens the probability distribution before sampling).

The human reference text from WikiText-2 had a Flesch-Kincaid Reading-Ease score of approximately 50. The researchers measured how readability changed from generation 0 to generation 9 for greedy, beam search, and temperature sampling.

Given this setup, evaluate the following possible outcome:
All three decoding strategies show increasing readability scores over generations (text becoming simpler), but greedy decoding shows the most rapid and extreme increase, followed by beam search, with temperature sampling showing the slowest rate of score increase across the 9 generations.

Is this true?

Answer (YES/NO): NO